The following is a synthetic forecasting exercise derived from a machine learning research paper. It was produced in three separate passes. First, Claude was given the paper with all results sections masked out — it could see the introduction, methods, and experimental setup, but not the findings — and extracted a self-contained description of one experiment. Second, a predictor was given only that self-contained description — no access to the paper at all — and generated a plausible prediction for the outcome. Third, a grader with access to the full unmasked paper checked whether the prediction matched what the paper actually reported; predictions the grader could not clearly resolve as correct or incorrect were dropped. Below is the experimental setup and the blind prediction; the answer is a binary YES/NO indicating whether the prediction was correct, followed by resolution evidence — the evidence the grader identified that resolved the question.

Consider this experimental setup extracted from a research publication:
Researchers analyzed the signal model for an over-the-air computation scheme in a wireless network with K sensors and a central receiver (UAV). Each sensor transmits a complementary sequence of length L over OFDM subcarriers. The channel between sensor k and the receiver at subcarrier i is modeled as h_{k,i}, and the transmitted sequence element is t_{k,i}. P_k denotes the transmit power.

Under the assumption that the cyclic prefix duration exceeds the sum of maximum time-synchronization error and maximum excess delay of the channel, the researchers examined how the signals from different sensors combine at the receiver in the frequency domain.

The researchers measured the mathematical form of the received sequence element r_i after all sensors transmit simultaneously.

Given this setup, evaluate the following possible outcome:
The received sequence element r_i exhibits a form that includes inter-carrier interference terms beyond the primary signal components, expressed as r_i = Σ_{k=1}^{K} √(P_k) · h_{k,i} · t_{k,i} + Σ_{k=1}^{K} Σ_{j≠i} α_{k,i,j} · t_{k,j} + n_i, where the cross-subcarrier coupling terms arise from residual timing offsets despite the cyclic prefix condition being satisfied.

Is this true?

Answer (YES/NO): NO